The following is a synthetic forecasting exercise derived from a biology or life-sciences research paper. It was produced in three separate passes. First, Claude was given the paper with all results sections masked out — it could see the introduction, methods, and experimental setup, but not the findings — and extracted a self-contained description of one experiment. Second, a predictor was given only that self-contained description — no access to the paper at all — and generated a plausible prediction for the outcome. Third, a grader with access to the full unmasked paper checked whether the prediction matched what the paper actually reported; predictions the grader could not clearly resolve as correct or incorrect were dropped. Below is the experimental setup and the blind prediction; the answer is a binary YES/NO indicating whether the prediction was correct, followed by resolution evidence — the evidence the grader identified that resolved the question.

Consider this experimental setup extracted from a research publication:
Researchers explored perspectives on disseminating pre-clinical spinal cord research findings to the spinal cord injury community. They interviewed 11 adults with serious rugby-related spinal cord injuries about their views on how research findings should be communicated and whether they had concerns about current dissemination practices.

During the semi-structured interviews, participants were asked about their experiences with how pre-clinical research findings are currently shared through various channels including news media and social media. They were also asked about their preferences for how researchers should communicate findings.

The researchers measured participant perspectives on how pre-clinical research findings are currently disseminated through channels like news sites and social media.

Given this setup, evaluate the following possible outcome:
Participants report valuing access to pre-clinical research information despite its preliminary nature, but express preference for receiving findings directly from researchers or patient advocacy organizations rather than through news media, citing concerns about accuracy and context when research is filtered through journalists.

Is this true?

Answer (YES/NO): YES